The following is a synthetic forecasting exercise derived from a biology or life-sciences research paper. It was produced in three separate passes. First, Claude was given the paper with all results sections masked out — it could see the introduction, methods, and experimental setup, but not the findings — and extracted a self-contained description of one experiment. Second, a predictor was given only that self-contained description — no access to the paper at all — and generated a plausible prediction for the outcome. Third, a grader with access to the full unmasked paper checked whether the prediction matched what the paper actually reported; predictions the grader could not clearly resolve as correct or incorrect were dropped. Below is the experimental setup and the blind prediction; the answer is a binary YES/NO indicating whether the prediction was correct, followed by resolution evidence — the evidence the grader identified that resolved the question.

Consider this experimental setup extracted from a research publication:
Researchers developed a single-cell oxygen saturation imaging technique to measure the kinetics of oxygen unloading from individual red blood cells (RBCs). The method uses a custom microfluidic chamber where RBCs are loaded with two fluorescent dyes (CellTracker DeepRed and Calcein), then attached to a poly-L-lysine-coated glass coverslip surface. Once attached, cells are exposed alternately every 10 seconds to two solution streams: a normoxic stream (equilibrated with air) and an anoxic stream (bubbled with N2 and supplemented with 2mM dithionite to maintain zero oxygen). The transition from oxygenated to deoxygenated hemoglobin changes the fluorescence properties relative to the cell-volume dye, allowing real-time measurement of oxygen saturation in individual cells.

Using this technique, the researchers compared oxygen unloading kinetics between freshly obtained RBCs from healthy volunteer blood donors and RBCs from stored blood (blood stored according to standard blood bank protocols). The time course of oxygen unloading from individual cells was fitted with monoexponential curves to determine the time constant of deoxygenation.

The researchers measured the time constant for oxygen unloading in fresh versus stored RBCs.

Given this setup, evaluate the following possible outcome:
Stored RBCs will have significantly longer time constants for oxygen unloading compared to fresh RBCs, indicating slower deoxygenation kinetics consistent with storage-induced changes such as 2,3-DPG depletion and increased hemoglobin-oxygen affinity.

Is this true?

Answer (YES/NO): NO